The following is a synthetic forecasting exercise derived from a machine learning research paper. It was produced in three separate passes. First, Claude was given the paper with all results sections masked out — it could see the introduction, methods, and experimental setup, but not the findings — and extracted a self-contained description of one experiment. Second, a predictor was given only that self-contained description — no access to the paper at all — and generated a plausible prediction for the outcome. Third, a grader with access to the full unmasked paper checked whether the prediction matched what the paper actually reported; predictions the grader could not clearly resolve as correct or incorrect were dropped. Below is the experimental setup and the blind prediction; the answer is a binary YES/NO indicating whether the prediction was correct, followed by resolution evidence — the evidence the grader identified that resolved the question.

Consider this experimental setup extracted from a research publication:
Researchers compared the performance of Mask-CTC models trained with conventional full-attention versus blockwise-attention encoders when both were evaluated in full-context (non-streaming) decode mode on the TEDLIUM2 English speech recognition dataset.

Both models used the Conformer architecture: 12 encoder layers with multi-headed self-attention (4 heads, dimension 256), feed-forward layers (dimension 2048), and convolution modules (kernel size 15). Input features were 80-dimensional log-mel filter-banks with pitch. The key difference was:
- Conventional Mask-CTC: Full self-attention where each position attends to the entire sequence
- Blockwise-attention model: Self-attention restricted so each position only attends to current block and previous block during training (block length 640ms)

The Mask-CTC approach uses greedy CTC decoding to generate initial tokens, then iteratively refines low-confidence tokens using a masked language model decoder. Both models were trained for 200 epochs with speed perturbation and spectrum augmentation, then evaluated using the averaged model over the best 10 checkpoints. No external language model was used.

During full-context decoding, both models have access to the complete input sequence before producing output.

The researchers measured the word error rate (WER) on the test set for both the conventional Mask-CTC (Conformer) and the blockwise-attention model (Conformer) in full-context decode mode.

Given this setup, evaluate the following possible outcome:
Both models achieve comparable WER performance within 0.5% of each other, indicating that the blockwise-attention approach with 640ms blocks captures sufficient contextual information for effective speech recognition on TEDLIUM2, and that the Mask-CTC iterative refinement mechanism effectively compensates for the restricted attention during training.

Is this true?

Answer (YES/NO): NO